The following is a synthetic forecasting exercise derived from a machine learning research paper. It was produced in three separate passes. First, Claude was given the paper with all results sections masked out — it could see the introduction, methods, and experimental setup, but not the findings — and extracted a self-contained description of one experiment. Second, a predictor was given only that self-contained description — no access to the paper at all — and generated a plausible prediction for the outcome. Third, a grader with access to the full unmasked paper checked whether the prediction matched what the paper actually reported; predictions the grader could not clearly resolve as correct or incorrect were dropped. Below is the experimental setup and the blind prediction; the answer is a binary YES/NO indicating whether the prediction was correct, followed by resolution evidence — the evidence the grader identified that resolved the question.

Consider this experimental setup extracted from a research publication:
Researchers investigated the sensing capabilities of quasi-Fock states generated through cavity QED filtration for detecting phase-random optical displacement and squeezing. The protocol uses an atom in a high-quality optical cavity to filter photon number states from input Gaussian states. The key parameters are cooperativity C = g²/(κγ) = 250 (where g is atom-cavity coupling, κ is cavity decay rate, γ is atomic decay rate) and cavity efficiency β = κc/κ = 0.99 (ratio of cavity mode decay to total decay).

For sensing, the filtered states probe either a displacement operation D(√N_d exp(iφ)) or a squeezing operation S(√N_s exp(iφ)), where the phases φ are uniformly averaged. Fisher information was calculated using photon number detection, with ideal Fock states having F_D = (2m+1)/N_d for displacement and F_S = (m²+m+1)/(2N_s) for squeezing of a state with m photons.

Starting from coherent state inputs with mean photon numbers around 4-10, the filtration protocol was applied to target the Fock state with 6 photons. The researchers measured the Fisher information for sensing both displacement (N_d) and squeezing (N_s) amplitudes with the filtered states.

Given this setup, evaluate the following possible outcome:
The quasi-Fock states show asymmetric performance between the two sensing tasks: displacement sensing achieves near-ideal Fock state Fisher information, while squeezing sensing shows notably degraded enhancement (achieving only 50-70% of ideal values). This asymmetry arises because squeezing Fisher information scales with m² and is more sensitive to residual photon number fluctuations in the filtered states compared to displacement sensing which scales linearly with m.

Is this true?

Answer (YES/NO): NO